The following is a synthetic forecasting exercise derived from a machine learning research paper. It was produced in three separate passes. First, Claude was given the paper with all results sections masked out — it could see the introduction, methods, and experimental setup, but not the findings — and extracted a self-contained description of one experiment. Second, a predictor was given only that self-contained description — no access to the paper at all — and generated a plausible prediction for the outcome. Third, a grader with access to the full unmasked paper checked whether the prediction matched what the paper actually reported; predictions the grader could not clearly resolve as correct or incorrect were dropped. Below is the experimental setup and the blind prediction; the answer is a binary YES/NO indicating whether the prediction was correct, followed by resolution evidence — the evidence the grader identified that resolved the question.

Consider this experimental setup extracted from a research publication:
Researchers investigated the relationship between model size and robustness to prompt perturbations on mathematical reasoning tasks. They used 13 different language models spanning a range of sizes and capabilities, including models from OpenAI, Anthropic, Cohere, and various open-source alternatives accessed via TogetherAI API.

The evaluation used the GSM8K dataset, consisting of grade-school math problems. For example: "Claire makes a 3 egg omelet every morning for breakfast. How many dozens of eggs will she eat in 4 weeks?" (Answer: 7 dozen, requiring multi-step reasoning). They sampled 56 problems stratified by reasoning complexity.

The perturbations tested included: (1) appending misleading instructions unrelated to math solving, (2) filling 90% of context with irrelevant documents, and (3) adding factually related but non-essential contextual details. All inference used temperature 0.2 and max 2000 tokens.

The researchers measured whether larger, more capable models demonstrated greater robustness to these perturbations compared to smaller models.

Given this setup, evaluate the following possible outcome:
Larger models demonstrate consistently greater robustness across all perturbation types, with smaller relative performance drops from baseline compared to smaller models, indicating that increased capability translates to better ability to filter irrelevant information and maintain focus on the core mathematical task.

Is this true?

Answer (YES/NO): NO